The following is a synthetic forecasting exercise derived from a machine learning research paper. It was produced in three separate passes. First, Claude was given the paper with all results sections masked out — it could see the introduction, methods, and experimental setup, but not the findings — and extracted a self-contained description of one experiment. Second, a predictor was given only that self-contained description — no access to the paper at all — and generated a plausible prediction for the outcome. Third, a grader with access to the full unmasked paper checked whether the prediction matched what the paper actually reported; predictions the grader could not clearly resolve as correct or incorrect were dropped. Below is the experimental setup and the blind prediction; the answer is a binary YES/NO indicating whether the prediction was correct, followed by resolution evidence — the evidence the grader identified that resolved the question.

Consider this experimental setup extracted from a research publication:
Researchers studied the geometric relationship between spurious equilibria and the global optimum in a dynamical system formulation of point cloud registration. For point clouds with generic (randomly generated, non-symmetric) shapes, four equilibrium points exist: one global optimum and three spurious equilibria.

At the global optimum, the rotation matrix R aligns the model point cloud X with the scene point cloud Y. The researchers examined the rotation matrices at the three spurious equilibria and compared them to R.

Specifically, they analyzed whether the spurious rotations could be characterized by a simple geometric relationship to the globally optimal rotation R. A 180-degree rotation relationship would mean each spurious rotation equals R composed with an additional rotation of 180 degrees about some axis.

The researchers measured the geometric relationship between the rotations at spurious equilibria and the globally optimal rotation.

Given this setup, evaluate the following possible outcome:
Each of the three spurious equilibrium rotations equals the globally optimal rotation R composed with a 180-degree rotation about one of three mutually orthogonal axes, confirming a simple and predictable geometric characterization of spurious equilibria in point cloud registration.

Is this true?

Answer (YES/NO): NO